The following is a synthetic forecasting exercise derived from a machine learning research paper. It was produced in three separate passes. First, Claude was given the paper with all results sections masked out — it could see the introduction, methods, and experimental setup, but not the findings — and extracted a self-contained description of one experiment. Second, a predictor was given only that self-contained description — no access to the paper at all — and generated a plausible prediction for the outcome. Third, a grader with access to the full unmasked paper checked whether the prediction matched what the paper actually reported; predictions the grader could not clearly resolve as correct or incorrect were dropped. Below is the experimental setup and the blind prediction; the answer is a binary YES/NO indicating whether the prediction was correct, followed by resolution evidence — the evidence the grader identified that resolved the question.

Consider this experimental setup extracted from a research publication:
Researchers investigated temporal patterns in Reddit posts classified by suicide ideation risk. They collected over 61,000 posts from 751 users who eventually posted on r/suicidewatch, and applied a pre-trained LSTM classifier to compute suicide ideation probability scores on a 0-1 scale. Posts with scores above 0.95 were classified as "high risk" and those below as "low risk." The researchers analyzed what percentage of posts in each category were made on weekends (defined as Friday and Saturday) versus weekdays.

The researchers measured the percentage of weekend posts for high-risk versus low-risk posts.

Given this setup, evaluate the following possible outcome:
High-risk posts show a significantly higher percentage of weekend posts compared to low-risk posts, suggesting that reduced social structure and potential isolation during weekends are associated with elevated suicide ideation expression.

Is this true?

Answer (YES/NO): NO